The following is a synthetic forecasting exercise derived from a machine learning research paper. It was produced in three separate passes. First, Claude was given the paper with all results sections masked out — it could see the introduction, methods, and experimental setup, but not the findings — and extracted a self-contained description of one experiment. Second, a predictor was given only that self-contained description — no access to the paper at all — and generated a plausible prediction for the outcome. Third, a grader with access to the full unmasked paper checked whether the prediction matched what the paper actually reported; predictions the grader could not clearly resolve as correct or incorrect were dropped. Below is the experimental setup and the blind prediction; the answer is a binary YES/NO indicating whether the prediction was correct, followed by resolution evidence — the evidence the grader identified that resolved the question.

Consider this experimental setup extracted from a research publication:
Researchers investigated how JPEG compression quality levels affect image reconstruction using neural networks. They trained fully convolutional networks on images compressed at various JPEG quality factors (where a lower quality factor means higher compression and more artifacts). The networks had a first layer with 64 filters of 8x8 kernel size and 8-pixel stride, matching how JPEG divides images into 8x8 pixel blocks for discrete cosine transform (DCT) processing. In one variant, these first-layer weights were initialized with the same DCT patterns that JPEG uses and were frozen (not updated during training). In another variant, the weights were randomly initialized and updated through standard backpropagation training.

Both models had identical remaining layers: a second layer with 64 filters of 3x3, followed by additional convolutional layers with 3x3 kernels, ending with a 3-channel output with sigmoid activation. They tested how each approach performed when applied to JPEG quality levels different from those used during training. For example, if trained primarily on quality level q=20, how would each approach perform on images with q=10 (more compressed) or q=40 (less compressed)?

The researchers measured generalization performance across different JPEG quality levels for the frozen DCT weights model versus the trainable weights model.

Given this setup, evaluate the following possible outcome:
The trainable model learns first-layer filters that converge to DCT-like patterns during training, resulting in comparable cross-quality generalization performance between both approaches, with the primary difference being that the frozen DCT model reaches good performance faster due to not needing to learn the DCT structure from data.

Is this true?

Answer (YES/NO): NO